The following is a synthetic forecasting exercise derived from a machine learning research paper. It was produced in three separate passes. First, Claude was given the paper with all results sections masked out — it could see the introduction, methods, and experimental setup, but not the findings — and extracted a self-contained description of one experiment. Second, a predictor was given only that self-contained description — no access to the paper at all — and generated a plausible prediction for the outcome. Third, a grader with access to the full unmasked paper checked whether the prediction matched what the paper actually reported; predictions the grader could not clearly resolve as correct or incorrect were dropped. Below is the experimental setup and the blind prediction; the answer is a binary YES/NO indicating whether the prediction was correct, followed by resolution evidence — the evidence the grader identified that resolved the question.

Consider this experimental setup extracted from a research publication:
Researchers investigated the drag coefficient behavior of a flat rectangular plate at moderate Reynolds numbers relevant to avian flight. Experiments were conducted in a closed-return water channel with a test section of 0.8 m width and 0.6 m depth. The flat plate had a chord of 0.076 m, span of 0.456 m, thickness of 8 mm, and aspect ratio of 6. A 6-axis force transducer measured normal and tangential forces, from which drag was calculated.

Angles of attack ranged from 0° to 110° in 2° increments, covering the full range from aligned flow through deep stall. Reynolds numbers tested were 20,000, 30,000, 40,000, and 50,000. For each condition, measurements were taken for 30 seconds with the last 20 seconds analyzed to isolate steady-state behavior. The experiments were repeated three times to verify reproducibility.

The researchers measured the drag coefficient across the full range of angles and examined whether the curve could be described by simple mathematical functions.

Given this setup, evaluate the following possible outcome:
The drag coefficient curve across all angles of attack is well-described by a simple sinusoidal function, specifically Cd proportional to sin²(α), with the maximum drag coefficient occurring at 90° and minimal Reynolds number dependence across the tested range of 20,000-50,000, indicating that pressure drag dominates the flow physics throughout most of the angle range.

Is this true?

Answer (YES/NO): NO